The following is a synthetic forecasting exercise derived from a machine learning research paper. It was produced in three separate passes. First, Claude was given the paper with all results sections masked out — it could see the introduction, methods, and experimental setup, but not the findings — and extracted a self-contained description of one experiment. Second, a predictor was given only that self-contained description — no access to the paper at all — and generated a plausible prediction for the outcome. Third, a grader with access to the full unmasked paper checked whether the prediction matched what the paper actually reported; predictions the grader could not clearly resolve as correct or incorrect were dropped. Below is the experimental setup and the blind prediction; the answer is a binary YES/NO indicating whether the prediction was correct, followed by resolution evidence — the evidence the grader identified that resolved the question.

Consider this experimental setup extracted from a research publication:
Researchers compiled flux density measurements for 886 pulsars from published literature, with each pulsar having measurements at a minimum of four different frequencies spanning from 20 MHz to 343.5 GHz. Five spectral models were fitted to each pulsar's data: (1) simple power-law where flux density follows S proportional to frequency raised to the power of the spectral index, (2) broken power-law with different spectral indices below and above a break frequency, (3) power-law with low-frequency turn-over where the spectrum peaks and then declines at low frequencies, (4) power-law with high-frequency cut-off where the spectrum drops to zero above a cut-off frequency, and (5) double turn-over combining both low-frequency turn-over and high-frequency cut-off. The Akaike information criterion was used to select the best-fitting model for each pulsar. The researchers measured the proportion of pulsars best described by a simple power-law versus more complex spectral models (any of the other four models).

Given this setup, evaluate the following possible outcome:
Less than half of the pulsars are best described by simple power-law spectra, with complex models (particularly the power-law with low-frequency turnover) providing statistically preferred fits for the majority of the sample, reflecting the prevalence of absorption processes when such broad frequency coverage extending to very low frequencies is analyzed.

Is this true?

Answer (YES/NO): NO